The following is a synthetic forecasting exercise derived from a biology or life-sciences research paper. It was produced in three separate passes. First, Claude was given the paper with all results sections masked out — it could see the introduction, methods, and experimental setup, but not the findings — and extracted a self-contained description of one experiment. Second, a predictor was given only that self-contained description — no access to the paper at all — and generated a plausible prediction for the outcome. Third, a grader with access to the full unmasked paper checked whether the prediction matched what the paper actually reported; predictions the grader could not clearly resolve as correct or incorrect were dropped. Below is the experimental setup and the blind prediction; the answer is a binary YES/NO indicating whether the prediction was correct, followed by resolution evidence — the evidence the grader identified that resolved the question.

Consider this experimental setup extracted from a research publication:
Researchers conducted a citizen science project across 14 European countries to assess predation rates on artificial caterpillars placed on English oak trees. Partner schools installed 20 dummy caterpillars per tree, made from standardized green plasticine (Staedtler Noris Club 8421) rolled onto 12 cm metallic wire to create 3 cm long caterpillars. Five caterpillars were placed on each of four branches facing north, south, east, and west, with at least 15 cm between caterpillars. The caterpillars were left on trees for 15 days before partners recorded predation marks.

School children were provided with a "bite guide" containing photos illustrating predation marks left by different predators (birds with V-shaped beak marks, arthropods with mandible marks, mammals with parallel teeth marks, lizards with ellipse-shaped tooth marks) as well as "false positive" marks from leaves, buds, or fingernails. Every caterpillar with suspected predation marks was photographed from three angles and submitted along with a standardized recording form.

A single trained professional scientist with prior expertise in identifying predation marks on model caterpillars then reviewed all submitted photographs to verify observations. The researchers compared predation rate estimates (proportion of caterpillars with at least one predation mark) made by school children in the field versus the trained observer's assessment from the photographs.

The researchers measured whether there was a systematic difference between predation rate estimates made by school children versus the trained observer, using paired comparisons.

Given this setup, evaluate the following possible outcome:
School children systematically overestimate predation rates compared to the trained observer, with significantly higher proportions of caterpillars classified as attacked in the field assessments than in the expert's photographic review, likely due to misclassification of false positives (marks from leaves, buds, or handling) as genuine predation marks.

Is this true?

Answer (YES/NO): YES